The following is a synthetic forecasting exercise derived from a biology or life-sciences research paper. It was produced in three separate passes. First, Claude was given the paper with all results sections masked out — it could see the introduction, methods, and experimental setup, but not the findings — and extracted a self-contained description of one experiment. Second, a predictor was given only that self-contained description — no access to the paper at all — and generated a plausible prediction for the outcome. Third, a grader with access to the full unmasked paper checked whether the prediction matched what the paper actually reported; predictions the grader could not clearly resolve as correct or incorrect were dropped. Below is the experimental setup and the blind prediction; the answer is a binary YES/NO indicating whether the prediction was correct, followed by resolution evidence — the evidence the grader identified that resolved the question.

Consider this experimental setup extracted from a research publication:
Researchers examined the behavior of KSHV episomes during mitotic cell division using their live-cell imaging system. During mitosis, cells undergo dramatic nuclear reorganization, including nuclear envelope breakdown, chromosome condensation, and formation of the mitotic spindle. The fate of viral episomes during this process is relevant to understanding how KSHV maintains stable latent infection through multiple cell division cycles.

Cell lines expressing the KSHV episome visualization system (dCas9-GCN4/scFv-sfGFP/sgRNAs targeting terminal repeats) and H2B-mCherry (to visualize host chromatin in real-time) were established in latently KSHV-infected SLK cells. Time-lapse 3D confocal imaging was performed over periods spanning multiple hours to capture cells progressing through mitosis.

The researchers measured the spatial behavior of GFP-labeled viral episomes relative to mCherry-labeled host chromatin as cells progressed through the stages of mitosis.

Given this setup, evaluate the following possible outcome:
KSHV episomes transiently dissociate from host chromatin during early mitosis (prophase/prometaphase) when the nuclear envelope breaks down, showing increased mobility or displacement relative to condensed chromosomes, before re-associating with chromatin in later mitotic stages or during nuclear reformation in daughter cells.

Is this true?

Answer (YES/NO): YES